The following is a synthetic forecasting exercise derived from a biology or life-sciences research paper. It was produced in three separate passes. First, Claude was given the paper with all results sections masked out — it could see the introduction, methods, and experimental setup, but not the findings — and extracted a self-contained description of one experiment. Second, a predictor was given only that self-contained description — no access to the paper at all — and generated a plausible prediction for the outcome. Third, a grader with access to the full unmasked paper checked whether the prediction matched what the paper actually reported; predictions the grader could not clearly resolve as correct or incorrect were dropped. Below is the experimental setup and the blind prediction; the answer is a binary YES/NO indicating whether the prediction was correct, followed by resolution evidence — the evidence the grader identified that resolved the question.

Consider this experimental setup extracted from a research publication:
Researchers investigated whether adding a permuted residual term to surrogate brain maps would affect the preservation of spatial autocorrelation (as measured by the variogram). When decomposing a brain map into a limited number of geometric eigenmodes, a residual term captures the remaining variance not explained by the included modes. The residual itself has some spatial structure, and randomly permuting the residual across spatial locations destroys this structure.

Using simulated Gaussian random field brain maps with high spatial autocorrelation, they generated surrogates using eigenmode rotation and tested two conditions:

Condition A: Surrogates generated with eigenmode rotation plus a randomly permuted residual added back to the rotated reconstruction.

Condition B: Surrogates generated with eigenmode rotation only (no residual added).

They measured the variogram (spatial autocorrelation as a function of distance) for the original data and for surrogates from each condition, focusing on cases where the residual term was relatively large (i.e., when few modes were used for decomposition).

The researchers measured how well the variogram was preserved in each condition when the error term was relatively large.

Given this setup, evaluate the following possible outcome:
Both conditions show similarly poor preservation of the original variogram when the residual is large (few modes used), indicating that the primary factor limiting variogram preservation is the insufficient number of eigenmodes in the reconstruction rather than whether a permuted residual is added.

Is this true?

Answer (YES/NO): NO